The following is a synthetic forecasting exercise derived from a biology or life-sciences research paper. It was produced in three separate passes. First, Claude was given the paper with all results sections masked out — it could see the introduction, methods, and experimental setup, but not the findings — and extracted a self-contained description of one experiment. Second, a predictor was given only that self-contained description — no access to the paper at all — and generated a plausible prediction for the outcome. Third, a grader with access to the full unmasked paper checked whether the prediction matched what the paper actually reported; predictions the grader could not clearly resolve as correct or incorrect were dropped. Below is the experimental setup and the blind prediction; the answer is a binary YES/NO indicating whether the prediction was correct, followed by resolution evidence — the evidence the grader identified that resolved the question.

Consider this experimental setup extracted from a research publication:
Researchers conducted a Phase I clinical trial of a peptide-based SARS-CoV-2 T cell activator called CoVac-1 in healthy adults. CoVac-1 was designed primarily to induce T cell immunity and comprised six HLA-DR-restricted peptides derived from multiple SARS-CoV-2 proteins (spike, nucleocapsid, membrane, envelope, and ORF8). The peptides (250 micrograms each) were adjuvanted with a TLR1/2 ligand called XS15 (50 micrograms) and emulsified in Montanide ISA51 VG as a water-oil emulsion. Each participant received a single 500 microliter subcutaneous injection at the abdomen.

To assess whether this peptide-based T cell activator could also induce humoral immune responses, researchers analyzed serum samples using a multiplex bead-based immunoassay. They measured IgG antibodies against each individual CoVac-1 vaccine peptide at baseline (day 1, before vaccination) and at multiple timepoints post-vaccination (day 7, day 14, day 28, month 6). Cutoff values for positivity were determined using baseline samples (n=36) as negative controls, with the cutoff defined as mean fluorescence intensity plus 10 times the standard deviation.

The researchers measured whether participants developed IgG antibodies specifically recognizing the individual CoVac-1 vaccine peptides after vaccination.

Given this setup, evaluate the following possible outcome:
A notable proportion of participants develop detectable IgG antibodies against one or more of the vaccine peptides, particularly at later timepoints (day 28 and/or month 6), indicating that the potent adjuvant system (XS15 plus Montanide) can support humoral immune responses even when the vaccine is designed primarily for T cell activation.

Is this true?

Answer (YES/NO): YES